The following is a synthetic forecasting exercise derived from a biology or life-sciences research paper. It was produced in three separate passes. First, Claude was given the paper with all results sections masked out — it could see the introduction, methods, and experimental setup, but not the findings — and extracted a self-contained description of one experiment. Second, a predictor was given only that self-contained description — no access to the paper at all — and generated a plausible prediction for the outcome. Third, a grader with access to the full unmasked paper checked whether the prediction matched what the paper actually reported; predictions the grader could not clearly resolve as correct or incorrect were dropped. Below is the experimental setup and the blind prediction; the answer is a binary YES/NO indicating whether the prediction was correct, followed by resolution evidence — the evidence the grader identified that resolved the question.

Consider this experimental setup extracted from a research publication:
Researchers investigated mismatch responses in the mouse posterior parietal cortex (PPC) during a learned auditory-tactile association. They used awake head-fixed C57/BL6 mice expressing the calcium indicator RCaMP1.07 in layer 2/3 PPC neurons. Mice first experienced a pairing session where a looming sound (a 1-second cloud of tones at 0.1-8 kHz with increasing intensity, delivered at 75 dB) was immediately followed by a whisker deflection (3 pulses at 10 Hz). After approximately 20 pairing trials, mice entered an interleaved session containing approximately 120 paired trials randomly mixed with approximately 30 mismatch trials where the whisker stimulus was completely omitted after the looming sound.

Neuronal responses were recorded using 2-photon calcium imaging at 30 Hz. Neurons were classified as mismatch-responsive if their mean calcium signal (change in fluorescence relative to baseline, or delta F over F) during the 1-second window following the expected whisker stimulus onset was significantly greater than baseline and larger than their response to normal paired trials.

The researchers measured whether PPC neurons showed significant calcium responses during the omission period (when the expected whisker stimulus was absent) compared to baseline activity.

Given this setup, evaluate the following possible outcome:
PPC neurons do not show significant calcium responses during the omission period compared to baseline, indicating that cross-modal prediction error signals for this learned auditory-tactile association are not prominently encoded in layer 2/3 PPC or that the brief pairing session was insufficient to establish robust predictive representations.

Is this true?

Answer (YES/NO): NO